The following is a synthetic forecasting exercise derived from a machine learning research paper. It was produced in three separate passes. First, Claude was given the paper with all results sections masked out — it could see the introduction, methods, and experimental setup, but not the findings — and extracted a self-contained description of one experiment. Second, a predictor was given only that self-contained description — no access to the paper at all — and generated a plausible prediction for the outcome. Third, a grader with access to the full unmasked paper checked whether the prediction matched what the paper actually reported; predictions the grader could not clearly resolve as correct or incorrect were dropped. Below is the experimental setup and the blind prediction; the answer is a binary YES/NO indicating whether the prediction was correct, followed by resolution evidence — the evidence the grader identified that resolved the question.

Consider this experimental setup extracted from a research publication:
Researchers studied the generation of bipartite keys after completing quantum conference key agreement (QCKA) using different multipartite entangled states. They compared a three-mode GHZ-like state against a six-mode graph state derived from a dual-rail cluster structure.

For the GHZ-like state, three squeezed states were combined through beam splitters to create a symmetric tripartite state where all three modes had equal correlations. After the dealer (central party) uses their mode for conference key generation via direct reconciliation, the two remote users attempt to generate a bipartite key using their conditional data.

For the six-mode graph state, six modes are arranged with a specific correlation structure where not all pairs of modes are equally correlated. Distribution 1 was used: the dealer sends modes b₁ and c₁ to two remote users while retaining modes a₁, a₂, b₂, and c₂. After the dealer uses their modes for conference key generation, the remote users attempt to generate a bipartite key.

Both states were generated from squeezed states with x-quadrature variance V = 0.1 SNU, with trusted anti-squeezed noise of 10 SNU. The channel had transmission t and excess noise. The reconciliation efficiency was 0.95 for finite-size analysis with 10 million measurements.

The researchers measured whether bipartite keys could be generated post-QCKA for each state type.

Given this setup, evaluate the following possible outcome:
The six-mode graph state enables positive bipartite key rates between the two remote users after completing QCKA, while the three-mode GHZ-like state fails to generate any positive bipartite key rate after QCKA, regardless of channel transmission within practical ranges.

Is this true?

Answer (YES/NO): YES